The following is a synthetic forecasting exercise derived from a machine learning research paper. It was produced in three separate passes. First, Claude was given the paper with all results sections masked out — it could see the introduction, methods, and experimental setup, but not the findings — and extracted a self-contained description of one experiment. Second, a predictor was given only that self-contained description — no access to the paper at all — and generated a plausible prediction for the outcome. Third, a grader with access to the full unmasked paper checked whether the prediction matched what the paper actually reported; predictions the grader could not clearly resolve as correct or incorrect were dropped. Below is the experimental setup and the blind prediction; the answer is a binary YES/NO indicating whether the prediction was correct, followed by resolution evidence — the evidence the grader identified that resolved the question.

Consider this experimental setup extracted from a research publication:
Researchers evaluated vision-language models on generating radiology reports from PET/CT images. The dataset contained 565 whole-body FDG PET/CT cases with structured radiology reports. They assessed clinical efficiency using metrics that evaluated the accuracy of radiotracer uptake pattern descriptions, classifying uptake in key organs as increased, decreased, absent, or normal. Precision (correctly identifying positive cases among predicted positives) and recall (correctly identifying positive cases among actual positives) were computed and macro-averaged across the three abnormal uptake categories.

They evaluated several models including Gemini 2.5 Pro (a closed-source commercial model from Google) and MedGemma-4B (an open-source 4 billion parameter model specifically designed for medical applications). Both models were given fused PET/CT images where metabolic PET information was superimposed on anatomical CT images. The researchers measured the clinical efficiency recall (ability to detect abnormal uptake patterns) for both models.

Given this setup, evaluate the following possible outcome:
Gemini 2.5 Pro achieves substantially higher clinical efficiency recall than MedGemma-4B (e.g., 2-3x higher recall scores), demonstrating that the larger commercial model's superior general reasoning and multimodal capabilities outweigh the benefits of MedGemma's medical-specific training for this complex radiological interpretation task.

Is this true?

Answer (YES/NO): NO